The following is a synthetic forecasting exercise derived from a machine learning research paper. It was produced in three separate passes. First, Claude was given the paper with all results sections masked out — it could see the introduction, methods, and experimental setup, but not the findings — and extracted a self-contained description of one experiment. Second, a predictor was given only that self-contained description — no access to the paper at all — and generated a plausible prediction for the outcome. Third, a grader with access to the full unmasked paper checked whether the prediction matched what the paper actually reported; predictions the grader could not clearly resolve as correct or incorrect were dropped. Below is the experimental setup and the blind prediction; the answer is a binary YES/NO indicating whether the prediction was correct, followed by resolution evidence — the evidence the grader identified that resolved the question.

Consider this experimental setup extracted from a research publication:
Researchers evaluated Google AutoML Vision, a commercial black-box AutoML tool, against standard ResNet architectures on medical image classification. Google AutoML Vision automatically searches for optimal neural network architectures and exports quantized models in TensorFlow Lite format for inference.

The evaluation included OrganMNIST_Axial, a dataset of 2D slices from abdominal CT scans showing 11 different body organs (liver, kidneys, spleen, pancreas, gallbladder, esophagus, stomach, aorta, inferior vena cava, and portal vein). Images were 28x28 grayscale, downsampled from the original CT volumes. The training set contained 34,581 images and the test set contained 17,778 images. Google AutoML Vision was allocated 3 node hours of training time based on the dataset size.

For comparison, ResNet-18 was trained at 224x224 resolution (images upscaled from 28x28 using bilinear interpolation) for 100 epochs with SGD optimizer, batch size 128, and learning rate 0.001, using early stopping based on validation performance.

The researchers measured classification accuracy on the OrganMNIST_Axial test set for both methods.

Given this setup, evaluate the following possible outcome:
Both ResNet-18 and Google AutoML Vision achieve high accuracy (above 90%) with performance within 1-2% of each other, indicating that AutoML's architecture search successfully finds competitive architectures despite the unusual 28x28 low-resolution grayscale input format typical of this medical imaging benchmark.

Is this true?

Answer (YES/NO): NO